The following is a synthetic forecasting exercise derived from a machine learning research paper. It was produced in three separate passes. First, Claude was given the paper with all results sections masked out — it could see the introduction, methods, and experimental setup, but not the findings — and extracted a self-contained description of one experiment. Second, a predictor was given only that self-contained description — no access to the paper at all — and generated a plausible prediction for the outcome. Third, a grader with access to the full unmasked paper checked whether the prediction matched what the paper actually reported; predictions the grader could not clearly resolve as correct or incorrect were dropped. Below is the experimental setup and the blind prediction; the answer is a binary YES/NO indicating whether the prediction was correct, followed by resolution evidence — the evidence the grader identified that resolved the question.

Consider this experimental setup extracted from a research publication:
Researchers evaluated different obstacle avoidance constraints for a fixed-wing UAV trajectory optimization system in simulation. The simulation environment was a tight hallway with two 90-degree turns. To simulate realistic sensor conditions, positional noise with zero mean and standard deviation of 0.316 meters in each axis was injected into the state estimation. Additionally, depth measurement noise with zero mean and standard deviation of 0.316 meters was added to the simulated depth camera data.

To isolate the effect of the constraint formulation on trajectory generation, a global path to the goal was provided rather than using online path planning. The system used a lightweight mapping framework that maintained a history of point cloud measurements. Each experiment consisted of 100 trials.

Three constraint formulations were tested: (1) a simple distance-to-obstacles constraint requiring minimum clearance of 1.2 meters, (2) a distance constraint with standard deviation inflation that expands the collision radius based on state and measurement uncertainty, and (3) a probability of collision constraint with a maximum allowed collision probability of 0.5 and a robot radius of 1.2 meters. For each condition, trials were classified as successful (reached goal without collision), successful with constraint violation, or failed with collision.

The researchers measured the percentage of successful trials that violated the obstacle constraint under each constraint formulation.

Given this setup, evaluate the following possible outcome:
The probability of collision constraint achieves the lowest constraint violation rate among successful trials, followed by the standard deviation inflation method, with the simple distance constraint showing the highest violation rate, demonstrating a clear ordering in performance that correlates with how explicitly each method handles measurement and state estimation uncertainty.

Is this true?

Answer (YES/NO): NO